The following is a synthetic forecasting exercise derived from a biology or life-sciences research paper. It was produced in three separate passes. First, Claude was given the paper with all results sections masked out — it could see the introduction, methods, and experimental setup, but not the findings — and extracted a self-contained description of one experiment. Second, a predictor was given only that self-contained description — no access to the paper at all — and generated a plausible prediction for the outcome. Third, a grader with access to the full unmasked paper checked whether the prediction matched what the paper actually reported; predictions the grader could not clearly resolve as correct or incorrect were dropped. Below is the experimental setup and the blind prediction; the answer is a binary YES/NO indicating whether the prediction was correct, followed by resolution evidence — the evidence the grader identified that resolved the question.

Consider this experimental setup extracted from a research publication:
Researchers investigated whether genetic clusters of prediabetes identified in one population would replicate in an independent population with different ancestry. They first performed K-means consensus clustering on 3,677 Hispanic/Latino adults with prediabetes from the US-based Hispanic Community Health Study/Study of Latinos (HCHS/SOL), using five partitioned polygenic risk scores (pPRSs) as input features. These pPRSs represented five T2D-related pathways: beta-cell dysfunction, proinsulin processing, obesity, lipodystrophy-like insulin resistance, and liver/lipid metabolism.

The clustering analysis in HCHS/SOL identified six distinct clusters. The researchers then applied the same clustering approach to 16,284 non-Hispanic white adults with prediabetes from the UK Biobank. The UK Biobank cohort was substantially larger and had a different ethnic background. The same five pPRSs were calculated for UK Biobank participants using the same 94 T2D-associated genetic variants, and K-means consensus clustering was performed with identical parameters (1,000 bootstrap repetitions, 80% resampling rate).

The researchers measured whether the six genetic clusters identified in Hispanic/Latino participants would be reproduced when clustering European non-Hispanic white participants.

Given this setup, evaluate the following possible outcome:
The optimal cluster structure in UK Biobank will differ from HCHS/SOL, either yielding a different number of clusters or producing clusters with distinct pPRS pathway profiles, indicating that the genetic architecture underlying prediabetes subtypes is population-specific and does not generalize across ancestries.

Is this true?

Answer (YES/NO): NO